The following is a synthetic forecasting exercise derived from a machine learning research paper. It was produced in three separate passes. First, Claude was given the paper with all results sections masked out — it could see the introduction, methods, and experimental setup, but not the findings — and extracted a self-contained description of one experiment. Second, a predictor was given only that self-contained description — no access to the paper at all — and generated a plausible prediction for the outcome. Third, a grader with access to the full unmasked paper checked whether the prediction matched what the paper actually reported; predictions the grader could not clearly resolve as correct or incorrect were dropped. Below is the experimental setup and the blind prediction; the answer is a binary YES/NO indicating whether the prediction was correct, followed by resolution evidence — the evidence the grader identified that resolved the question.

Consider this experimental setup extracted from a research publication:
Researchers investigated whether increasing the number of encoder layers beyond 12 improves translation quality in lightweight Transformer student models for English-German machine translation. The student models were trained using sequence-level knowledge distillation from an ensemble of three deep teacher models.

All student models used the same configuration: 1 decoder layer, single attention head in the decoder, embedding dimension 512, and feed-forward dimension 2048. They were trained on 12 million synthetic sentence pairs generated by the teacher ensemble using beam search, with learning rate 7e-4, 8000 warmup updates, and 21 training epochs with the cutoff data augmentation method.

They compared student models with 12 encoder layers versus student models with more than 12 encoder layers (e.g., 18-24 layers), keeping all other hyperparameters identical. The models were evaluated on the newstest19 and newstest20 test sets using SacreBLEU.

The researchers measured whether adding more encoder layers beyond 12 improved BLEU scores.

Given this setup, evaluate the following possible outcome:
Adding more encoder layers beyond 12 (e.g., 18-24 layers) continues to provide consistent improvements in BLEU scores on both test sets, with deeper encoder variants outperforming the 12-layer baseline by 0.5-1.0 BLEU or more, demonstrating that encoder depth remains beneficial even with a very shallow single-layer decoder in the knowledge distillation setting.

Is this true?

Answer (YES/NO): NO